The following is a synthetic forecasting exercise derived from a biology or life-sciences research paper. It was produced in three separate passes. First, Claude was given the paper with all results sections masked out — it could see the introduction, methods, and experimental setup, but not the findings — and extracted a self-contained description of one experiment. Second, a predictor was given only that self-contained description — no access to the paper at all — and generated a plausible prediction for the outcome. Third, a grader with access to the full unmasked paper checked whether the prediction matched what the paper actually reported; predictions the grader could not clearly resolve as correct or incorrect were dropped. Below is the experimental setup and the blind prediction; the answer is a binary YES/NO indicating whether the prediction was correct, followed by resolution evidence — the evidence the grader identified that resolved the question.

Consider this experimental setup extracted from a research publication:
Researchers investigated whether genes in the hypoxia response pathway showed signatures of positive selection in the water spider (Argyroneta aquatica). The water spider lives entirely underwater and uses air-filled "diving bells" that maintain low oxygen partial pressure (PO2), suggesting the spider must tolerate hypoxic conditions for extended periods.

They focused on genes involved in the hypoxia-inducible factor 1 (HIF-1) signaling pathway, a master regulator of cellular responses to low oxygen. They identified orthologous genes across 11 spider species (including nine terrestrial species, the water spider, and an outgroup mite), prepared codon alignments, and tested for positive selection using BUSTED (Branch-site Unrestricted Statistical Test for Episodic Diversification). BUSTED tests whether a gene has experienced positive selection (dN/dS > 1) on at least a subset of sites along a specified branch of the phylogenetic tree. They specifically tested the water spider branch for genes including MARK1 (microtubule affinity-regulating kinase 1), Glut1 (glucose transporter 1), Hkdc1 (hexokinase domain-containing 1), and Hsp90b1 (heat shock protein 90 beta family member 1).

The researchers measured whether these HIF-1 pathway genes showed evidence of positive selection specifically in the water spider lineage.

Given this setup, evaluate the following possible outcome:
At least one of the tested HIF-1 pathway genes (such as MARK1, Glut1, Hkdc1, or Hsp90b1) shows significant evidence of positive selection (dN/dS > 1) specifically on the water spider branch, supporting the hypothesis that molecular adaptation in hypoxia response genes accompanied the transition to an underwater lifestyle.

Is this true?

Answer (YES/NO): YES